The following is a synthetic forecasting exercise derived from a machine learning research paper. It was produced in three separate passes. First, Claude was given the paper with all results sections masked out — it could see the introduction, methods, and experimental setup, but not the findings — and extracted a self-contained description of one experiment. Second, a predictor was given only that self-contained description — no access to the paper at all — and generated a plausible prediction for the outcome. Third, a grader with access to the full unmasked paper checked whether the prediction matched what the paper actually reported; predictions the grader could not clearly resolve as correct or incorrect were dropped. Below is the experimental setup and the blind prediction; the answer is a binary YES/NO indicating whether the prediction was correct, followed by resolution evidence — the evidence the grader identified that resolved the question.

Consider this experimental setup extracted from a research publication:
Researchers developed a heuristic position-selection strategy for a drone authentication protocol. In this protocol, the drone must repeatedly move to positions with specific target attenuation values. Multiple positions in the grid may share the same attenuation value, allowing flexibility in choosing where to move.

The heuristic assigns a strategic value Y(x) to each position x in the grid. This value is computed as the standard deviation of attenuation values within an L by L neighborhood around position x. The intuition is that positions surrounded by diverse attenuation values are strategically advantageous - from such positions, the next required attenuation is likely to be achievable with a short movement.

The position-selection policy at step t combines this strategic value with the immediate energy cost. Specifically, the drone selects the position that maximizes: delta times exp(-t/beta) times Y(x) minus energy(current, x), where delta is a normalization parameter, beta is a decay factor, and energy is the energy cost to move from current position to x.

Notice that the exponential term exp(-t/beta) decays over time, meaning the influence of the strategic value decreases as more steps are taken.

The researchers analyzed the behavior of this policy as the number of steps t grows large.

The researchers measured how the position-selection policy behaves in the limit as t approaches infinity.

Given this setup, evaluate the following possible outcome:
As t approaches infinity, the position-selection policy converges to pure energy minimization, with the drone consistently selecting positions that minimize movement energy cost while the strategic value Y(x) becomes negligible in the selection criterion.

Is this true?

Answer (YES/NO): YES